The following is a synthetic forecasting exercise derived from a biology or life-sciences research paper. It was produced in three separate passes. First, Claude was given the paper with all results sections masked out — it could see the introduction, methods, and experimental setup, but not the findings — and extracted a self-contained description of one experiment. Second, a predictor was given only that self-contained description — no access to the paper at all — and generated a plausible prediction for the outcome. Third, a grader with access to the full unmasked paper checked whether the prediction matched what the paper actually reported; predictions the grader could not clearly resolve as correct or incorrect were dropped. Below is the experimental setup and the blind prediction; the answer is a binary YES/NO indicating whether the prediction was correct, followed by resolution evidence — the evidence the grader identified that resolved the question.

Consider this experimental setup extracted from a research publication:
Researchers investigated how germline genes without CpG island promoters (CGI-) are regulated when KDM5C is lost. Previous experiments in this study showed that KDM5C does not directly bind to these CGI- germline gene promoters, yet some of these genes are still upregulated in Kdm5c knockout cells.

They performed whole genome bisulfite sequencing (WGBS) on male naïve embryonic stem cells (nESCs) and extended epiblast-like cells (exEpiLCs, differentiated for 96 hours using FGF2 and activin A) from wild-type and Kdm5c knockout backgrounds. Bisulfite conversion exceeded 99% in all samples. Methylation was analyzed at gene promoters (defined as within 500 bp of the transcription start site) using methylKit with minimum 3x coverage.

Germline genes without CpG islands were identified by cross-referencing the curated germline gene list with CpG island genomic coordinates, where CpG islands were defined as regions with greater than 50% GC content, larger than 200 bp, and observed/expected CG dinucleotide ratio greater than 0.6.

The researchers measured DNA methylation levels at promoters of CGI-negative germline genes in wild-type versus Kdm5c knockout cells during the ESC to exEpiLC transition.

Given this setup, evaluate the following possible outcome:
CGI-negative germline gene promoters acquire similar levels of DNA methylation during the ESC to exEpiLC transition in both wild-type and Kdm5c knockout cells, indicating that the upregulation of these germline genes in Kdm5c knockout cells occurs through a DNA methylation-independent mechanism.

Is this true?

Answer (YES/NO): YES